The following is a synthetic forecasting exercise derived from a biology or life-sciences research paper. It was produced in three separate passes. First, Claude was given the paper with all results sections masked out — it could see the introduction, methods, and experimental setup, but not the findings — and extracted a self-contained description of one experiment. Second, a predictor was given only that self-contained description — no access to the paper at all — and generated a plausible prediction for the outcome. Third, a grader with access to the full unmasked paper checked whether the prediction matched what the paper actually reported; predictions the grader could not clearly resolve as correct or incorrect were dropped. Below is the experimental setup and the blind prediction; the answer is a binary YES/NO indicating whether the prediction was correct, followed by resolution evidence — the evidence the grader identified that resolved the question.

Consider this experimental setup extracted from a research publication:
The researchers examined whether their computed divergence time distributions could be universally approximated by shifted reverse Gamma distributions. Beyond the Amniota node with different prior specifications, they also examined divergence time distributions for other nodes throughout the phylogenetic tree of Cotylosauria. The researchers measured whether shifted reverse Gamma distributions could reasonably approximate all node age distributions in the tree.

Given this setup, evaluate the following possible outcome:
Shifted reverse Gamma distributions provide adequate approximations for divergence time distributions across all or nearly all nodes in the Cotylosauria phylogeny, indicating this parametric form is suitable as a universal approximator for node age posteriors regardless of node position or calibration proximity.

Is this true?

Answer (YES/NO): NO